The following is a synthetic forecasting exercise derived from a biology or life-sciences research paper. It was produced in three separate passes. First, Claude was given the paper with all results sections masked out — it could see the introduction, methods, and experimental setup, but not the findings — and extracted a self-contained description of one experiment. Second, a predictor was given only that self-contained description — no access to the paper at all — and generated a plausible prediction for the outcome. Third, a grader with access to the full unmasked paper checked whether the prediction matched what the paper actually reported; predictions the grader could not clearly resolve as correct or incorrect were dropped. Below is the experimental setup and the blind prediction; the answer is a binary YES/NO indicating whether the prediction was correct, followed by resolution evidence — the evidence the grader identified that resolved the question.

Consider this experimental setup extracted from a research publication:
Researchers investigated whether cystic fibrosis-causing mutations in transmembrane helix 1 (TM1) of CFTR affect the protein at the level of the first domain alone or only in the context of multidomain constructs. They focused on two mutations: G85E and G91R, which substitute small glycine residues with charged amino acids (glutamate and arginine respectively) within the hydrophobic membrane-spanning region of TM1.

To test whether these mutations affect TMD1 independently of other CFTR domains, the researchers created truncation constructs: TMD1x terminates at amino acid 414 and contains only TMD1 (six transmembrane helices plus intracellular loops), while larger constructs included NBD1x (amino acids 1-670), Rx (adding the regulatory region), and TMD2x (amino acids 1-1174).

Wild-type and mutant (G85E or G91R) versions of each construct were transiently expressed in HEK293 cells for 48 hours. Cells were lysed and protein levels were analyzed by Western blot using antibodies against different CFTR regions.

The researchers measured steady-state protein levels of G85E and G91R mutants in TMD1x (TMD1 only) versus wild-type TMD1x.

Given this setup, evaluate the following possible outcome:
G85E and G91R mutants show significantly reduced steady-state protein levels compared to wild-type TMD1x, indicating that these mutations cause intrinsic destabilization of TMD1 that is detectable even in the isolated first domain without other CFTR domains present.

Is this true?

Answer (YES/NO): YES